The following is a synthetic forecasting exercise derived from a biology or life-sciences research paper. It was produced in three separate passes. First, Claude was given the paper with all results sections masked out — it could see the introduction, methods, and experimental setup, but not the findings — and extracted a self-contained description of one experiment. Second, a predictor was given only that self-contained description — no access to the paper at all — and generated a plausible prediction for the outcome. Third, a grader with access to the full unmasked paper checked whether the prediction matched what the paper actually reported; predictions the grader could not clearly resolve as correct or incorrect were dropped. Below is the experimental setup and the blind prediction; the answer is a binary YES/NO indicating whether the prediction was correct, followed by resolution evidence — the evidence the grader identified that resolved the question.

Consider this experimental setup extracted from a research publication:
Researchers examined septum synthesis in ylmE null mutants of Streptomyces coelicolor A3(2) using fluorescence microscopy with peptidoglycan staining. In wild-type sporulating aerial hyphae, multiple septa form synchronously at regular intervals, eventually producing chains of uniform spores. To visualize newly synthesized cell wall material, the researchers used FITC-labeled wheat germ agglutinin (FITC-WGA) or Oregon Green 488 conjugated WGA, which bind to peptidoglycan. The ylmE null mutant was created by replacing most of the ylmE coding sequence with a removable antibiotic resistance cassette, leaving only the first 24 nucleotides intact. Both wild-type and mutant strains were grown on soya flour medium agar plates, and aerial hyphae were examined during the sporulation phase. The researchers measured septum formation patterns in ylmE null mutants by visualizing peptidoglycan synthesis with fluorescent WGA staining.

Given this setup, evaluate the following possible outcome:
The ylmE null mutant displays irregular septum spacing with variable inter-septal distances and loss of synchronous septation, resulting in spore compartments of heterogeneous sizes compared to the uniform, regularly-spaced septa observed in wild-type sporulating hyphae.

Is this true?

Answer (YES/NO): NO